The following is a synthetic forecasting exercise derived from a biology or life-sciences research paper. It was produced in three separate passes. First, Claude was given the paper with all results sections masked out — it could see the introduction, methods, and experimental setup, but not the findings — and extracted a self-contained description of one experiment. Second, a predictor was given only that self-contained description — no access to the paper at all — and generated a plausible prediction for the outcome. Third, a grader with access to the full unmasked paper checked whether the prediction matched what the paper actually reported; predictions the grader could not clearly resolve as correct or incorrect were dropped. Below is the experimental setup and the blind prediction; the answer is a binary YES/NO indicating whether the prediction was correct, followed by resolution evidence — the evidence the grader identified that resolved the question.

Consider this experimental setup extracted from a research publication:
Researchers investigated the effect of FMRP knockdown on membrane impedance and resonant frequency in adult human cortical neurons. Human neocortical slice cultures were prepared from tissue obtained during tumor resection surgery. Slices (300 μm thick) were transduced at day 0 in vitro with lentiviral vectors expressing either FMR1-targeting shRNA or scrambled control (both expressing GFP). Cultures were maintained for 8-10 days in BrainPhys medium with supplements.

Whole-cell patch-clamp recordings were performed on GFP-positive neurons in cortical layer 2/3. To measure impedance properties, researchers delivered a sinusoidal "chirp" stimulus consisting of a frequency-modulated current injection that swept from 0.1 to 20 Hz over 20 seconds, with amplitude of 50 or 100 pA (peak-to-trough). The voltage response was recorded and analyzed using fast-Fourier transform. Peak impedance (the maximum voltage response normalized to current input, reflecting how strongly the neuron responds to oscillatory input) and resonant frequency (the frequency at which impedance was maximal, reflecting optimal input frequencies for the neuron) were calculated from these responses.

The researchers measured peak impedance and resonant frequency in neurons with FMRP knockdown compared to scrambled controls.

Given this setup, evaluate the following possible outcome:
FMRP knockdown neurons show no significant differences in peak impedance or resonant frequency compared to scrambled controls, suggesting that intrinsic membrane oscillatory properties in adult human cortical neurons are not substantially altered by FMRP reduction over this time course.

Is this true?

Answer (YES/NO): YES